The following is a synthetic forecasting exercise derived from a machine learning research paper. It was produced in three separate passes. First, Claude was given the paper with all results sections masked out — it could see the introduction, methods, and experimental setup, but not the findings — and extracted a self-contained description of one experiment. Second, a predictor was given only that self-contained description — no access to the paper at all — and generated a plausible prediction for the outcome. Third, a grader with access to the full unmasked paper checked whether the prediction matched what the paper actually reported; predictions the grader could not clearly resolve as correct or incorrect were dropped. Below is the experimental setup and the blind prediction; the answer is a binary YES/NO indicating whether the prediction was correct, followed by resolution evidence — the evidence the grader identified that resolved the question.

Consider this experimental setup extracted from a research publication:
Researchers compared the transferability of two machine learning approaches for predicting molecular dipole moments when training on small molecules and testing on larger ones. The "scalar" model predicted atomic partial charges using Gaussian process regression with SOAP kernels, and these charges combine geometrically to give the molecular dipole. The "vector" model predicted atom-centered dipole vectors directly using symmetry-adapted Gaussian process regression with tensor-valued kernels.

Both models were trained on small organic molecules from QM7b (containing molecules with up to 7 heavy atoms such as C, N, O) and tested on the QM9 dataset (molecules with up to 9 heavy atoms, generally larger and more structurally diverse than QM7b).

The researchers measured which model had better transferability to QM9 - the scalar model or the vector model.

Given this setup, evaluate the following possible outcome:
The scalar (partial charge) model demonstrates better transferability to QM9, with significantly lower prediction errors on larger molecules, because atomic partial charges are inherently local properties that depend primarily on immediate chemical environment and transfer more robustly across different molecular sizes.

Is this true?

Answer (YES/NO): NO